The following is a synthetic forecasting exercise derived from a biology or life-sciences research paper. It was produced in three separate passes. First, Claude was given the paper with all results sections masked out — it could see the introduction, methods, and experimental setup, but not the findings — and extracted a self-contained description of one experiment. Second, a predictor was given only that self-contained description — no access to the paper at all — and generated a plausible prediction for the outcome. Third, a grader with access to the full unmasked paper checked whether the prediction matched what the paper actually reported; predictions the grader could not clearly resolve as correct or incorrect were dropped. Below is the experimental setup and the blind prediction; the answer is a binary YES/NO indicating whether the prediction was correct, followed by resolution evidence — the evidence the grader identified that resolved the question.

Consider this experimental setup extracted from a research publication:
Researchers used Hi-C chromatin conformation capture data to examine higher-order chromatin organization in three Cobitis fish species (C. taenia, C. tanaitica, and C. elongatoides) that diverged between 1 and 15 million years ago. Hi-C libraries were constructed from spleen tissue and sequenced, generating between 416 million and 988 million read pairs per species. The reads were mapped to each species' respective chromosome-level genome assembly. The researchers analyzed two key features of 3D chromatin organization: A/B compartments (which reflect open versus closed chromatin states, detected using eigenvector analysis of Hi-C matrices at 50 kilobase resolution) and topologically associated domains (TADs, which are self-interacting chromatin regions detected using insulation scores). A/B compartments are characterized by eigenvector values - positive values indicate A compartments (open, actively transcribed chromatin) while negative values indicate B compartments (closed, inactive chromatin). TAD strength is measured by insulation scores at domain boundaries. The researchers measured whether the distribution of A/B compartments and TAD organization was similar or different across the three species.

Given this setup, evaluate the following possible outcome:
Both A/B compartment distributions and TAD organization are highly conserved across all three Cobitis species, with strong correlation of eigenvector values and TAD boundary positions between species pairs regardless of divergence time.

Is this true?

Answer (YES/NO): NO